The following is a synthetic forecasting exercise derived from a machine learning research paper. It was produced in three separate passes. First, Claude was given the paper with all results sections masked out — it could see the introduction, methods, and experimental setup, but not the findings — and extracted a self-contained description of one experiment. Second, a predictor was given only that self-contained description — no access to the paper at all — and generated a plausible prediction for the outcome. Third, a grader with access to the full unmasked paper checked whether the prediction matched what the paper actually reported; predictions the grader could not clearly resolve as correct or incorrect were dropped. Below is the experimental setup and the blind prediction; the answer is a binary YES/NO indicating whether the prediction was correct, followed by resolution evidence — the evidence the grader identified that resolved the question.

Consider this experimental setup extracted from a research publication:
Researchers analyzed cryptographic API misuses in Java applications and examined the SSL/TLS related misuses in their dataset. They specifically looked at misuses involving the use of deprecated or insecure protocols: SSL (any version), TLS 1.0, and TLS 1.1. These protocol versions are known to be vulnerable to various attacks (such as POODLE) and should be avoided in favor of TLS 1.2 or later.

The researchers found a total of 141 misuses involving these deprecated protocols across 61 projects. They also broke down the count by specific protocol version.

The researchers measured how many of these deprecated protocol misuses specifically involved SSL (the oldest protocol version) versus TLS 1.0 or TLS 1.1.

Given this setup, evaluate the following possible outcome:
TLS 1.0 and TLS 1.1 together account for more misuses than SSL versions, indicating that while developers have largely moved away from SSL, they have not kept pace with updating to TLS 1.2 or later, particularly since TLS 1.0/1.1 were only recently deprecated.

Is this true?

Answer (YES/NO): YES